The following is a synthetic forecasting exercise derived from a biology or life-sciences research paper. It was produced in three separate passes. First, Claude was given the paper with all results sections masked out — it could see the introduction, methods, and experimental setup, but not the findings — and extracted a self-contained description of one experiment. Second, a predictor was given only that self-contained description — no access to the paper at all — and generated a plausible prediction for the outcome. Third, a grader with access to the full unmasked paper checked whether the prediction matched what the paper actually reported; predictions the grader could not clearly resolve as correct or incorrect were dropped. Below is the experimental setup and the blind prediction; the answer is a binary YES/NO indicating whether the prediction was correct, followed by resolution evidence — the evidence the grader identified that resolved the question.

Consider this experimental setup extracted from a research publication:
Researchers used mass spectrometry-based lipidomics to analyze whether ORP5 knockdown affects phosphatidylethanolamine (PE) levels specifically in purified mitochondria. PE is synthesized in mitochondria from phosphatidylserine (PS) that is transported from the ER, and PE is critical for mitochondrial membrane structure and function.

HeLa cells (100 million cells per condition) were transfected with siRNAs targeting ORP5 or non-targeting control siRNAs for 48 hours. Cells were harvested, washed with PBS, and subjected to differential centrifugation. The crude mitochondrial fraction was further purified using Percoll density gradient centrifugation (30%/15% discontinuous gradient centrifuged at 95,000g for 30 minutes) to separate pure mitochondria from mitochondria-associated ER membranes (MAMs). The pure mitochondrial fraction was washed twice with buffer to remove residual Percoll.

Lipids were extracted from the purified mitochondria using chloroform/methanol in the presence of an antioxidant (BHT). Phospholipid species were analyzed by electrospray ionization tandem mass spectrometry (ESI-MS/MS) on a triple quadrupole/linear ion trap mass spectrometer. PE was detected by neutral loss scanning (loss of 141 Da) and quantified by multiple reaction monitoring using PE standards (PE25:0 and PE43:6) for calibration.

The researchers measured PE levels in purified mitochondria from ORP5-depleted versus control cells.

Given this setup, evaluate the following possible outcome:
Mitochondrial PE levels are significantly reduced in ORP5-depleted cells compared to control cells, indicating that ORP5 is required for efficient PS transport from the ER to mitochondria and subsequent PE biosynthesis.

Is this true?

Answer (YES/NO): YES